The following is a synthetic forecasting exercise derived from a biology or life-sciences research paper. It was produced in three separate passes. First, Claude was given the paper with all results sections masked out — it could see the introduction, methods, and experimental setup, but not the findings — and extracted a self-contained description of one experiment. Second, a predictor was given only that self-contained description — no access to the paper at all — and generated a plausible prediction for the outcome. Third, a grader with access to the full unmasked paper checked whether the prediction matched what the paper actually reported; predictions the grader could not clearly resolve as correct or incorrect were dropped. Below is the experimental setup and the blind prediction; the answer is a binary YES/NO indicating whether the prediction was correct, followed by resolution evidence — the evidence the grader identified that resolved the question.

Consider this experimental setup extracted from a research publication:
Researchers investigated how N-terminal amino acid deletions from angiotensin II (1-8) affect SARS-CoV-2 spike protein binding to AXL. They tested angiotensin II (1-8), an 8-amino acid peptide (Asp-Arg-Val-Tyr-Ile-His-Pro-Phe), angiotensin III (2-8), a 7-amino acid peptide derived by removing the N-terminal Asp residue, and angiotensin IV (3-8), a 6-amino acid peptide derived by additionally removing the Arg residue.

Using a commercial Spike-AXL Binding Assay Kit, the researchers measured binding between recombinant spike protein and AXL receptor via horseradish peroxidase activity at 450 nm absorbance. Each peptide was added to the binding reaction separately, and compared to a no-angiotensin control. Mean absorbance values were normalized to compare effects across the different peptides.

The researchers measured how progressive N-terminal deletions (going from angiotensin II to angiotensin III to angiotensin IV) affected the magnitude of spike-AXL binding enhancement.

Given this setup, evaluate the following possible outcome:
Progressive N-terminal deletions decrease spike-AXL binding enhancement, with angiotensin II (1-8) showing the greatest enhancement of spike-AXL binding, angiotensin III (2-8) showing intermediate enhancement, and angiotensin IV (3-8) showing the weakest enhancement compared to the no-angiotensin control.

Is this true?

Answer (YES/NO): NO